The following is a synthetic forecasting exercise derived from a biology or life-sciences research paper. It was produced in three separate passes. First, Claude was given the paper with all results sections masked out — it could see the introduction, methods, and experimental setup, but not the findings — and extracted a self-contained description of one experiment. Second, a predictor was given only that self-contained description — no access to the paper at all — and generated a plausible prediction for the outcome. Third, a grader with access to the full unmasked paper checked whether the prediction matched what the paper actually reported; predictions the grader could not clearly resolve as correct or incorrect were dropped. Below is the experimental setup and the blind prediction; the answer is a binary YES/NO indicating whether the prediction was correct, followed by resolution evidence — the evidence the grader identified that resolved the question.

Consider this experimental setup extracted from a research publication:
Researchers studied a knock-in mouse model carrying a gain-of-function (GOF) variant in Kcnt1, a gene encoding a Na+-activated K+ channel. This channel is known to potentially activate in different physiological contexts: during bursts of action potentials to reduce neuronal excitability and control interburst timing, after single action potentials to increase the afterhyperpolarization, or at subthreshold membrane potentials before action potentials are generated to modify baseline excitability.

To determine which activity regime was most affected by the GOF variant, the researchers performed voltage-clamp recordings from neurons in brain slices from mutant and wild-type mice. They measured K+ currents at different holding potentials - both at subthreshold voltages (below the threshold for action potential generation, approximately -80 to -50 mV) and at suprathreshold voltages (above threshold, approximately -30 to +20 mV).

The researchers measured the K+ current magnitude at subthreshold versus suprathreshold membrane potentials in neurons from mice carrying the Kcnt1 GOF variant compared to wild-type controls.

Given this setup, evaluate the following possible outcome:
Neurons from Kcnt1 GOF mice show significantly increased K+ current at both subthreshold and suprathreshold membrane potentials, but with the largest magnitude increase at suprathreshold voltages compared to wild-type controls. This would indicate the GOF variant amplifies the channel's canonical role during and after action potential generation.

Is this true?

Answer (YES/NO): NO